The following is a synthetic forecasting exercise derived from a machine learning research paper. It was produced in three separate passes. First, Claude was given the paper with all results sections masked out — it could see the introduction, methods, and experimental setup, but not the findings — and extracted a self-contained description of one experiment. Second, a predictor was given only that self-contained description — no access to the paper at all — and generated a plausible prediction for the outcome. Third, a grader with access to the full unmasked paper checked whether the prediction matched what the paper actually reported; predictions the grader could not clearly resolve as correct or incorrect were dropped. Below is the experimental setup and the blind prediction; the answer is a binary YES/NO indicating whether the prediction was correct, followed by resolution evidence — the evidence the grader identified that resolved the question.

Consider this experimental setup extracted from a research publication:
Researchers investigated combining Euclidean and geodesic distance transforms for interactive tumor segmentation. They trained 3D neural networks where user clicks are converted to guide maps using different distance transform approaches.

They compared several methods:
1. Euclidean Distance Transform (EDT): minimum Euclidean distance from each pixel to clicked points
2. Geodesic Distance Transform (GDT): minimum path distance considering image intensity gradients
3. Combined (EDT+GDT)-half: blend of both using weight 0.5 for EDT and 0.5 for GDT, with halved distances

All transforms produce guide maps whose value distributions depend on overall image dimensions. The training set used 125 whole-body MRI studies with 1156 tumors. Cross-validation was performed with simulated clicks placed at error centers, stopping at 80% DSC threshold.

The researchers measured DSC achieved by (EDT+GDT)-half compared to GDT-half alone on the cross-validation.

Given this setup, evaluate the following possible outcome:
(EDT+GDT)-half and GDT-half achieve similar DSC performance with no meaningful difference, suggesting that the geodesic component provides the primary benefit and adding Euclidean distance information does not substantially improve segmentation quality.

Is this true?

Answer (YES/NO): YES